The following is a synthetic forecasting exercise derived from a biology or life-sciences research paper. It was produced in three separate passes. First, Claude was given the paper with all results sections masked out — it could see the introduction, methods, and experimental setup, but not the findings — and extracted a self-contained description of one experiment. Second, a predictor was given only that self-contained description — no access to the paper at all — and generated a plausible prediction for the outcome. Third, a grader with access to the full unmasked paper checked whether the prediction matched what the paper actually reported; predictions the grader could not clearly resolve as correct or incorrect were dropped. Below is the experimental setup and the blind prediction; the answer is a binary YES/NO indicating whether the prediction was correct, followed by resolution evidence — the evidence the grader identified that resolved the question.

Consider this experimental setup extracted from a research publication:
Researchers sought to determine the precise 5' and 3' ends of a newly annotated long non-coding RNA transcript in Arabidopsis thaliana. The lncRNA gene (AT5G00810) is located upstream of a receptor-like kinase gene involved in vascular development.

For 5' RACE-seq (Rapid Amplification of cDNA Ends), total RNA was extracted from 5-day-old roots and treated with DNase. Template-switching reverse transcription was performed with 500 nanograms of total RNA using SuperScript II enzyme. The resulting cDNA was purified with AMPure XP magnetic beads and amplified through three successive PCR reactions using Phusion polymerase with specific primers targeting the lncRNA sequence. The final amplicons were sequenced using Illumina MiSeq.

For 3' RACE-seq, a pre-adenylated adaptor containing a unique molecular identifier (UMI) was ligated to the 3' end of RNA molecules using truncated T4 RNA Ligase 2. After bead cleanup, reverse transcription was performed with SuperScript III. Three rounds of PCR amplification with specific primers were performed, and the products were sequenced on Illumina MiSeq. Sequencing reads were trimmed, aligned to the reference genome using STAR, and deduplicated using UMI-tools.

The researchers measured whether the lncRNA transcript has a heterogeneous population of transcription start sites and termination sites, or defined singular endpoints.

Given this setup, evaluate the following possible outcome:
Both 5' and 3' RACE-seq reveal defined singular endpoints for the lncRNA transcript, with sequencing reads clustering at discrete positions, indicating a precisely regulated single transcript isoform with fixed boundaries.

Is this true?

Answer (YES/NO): NO